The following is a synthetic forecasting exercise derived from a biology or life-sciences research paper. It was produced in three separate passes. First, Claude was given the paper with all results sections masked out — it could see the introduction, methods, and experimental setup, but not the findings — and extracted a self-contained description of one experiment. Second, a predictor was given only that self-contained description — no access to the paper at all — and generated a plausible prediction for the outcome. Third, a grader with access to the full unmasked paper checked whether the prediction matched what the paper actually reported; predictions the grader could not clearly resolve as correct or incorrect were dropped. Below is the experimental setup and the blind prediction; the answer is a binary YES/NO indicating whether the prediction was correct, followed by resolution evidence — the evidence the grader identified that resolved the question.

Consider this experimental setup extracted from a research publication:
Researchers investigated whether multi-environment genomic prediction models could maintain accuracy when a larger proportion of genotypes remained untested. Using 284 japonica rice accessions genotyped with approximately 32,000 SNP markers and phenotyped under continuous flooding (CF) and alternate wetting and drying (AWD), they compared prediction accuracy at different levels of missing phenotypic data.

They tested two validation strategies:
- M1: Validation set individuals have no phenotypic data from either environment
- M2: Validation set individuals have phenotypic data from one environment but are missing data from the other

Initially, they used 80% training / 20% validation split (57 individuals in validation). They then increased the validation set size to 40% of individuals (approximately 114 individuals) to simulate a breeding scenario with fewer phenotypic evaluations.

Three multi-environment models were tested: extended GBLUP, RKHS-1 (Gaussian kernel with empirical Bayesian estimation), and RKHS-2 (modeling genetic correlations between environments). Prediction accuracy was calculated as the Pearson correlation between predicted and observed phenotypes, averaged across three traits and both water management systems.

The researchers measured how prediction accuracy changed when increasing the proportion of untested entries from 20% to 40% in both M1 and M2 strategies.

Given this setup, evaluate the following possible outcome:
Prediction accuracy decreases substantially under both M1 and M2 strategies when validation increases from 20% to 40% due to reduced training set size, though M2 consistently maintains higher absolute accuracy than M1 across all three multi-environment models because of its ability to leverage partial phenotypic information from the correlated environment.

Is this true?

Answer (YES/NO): NO